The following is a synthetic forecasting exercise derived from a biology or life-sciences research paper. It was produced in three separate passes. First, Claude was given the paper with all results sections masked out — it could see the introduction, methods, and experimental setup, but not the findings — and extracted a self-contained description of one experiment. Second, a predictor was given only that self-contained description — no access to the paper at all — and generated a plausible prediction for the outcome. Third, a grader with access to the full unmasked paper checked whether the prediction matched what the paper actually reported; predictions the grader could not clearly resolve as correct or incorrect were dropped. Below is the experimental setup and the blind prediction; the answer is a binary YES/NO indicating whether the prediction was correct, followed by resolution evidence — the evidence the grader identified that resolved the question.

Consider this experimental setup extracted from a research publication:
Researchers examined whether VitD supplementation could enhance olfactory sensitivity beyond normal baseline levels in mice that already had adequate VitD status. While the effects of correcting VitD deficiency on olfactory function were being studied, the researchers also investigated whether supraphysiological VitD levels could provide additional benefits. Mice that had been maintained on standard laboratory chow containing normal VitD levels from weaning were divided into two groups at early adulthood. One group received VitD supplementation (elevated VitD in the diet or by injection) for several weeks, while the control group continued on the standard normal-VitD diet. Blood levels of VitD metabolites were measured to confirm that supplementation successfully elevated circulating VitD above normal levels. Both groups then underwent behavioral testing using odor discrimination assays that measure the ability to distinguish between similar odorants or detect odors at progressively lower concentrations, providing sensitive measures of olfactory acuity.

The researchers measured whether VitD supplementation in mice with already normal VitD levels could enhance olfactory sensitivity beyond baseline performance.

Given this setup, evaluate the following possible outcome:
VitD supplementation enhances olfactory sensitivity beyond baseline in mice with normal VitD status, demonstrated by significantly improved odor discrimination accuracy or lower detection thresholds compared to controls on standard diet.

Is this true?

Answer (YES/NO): YES